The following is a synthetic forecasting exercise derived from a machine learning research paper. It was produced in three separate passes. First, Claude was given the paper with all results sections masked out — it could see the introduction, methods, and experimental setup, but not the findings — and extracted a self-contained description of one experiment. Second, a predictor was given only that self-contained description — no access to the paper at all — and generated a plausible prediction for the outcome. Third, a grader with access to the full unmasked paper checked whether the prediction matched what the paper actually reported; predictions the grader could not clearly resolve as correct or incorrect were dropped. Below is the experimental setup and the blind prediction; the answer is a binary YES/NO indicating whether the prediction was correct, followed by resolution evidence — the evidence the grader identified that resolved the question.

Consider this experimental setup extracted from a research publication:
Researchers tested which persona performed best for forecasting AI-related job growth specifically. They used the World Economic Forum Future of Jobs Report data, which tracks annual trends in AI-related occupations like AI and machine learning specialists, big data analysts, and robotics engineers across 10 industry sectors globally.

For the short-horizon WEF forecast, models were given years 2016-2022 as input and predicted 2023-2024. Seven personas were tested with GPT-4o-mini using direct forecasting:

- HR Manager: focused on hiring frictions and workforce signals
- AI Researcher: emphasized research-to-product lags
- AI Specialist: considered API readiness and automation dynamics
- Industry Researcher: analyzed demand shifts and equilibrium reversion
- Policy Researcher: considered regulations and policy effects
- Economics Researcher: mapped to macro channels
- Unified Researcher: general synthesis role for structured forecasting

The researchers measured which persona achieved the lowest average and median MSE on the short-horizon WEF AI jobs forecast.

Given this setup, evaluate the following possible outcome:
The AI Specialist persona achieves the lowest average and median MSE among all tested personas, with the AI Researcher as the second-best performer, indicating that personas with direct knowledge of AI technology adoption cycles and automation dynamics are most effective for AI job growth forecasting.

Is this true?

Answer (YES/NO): NO